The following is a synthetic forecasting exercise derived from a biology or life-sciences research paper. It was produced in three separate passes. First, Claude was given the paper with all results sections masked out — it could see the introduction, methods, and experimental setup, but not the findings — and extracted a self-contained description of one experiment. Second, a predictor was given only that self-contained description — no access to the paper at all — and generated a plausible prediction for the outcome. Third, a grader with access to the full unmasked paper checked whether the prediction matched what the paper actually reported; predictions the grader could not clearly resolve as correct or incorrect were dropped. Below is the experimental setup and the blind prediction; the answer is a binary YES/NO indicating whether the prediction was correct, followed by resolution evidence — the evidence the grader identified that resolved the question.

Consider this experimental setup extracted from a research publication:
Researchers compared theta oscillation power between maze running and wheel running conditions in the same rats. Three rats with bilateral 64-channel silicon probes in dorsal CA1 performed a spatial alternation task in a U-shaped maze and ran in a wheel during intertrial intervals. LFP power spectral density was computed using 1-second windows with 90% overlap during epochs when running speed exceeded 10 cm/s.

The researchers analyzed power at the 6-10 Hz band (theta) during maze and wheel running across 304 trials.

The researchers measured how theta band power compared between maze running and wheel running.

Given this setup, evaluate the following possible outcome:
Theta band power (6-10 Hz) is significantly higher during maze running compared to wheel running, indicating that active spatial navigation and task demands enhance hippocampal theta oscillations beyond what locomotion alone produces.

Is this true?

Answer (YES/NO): NO